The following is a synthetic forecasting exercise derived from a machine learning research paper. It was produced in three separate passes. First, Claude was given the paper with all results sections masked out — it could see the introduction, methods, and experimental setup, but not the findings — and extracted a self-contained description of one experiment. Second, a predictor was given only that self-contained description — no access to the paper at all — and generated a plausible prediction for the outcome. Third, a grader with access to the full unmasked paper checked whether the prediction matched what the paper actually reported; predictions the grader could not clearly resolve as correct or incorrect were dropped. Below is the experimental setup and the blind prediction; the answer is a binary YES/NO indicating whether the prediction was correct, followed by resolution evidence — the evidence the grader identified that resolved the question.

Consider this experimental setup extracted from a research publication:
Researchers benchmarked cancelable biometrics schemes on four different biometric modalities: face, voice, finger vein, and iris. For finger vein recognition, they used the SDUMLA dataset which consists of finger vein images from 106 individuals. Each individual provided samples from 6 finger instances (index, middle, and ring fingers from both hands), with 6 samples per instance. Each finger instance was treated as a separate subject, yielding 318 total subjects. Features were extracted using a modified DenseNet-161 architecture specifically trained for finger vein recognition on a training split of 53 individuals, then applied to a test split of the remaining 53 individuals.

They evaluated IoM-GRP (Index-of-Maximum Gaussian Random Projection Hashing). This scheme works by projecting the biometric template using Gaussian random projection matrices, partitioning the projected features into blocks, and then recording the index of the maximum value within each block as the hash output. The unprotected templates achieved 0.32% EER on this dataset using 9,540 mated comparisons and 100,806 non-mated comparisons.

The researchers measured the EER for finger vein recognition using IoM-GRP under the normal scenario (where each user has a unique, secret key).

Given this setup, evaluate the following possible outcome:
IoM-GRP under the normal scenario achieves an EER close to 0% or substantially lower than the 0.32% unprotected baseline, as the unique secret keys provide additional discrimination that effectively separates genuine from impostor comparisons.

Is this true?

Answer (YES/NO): YES